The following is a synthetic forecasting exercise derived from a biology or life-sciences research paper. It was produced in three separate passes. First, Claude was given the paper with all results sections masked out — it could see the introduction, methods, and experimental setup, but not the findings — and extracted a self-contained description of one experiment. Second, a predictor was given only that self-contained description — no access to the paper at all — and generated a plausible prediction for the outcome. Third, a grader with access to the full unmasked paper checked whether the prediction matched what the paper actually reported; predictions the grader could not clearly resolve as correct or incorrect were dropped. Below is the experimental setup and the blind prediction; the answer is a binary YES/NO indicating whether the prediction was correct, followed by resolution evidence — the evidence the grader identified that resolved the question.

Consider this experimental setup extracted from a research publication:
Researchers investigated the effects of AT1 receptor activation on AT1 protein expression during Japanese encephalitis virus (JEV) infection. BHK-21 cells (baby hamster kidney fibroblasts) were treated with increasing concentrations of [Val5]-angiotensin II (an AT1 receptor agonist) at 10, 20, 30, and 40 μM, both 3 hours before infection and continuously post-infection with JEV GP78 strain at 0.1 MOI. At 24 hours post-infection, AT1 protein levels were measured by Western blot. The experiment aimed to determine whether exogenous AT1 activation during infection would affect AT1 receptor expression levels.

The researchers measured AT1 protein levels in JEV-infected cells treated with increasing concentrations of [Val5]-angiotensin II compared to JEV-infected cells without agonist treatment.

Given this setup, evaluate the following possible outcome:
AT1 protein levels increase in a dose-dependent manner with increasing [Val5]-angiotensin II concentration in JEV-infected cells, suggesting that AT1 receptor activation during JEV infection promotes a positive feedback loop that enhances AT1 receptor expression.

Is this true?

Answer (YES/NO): NO